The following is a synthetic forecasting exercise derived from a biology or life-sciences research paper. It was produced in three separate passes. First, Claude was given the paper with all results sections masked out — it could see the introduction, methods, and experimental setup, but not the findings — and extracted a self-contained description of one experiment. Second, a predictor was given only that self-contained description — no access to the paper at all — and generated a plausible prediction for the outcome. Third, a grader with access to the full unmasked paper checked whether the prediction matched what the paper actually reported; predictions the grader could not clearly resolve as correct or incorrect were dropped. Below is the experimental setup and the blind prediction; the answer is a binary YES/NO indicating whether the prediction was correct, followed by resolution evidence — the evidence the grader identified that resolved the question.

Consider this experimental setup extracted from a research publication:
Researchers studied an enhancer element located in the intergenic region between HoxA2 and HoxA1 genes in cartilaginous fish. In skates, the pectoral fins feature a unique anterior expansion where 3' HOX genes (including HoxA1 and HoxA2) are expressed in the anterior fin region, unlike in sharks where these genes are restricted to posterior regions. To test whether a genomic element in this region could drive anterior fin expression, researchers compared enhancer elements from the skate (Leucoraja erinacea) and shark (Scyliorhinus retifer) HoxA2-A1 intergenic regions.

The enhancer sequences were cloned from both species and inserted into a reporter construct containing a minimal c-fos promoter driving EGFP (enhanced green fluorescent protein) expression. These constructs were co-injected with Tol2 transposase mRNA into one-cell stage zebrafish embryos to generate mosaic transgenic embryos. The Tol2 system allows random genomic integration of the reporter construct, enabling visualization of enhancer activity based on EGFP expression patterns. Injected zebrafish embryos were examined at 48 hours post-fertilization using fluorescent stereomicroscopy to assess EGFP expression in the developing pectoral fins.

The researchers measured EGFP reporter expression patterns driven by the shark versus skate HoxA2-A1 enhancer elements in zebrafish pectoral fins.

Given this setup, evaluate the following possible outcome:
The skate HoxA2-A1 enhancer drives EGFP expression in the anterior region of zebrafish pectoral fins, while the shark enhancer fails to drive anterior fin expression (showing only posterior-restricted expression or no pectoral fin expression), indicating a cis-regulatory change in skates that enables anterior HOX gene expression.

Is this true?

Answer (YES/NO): YES